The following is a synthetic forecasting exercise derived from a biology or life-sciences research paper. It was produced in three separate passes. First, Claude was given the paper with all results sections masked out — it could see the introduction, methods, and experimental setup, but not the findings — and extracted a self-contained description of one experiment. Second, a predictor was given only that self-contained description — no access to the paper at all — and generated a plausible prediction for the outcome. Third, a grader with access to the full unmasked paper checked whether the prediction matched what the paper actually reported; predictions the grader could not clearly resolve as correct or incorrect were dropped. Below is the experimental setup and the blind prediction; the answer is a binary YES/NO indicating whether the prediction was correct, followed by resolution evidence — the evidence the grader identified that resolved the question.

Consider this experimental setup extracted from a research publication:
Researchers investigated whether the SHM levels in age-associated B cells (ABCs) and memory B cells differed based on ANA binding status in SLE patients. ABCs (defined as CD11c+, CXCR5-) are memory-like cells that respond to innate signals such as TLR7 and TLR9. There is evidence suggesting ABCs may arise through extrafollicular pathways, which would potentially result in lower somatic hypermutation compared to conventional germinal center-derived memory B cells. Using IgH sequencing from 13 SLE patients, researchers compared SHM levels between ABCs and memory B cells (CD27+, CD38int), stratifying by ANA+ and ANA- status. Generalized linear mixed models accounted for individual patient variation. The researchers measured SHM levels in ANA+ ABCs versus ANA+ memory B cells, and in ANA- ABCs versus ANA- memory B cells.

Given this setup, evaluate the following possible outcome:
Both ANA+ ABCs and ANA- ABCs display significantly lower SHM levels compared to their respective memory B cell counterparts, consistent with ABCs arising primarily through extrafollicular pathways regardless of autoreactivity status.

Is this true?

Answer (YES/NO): YES